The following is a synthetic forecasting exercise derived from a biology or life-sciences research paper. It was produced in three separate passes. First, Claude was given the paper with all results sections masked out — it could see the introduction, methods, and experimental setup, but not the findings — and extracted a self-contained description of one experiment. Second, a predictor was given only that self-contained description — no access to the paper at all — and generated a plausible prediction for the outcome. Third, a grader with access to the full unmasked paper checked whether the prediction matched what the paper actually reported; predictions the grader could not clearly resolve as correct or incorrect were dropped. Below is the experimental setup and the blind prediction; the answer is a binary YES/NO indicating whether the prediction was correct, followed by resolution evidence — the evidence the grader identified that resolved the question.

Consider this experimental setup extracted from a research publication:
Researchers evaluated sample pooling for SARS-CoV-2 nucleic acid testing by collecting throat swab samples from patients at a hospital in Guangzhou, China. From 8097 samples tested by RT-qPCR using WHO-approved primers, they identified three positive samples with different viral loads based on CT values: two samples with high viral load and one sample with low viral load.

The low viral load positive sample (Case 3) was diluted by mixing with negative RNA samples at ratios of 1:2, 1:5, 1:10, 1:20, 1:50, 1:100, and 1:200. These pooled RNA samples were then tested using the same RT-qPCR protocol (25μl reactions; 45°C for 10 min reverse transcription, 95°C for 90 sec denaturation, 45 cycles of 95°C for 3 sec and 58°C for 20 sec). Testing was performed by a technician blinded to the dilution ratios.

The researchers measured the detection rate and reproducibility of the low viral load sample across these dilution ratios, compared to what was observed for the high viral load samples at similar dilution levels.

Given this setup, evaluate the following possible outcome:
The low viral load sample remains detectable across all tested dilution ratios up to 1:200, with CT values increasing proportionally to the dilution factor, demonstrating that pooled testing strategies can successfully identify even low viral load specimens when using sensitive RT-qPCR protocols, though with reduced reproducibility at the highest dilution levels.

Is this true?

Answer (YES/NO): NO